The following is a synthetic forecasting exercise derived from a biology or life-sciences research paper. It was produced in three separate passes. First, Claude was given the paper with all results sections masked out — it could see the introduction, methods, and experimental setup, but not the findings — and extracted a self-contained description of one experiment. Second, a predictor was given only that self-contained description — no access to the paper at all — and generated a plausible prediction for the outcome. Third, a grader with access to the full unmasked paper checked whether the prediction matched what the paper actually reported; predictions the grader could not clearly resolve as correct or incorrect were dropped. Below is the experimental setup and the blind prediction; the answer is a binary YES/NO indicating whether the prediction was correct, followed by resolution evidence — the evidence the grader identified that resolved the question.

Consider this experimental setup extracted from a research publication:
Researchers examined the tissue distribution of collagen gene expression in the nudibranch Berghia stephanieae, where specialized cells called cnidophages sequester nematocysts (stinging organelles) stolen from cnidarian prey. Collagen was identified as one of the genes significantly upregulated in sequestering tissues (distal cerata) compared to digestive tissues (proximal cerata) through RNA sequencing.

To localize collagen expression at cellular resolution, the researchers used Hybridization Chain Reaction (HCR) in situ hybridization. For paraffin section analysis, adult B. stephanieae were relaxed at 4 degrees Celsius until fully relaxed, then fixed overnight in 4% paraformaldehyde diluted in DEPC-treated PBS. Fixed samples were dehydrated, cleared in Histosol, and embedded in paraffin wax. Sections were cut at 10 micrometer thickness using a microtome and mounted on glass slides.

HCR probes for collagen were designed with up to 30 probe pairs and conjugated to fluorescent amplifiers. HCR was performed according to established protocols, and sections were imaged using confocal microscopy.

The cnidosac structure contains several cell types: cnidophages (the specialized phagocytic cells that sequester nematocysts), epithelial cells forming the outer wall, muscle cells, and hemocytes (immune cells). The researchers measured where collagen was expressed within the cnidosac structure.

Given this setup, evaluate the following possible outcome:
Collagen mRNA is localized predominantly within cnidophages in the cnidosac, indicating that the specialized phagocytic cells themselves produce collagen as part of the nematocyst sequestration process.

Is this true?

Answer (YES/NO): YES